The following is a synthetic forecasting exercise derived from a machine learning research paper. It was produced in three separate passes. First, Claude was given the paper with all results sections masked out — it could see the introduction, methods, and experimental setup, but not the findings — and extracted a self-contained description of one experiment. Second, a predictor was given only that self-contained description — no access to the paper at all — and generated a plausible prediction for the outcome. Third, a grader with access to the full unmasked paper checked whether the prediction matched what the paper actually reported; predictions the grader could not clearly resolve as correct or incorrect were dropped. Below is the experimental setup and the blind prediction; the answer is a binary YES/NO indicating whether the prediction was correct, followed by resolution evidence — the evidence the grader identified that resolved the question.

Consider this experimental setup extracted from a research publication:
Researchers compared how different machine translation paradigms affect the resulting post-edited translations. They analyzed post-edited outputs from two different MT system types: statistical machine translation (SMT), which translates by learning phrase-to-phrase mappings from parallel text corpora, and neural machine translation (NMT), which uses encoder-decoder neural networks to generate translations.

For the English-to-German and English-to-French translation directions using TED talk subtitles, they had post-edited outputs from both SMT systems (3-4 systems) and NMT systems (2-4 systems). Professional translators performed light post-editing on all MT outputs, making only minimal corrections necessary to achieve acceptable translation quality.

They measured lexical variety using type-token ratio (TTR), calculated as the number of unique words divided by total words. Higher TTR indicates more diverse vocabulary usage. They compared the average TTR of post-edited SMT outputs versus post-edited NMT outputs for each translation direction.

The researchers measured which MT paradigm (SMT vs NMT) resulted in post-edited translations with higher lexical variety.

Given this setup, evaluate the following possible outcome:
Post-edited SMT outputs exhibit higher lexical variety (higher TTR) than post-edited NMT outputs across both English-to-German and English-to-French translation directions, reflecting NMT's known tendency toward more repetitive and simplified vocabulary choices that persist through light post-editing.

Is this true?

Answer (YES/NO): YES